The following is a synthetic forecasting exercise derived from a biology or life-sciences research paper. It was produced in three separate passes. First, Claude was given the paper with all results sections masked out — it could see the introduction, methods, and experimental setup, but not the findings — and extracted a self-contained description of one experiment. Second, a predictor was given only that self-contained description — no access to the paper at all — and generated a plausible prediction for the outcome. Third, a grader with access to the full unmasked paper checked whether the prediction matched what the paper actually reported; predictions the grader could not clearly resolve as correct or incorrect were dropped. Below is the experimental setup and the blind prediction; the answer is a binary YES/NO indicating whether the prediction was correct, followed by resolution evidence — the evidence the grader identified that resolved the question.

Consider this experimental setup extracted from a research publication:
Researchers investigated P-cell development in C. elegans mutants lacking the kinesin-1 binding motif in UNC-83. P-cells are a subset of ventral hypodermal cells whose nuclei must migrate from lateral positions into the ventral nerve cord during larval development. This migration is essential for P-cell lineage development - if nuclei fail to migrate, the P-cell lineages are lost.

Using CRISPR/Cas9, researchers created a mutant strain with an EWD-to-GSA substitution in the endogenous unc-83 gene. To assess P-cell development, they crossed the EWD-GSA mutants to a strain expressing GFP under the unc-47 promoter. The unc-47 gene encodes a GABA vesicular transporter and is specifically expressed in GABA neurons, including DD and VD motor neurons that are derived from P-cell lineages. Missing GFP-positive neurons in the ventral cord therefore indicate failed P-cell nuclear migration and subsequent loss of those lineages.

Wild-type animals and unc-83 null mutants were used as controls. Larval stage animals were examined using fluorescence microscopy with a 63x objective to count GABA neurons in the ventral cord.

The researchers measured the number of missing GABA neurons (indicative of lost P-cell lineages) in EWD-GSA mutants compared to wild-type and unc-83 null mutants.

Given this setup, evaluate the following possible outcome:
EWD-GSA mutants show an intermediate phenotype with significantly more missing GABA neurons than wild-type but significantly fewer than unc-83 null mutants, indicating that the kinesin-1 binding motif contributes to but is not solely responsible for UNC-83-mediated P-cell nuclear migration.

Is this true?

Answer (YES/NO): NO